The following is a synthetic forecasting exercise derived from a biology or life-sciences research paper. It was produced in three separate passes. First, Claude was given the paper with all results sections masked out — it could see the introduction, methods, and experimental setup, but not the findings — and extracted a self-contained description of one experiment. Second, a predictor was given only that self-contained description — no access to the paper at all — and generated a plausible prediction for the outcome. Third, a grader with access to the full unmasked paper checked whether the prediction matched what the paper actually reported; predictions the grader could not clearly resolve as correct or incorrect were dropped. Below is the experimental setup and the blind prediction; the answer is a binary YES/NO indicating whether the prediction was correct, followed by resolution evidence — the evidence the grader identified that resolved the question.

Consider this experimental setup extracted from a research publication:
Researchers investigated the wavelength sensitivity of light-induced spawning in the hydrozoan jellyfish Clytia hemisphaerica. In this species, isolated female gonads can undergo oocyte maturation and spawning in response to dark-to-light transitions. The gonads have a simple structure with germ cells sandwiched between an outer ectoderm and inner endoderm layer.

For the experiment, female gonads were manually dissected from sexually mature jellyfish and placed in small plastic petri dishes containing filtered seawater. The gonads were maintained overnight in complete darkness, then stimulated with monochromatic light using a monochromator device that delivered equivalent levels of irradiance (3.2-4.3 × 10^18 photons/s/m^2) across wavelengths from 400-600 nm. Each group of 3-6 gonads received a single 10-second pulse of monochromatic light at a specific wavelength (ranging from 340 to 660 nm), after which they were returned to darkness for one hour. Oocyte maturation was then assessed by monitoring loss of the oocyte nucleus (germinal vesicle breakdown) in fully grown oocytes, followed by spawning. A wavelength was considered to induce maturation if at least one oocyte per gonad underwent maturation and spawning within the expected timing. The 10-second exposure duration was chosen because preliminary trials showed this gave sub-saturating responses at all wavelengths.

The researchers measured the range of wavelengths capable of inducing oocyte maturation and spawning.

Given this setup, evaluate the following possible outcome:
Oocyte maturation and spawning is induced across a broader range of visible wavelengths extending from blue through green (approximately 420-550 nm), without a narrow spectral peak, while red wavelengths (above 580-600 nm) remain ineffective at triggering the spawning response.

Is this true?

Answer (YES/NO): NO